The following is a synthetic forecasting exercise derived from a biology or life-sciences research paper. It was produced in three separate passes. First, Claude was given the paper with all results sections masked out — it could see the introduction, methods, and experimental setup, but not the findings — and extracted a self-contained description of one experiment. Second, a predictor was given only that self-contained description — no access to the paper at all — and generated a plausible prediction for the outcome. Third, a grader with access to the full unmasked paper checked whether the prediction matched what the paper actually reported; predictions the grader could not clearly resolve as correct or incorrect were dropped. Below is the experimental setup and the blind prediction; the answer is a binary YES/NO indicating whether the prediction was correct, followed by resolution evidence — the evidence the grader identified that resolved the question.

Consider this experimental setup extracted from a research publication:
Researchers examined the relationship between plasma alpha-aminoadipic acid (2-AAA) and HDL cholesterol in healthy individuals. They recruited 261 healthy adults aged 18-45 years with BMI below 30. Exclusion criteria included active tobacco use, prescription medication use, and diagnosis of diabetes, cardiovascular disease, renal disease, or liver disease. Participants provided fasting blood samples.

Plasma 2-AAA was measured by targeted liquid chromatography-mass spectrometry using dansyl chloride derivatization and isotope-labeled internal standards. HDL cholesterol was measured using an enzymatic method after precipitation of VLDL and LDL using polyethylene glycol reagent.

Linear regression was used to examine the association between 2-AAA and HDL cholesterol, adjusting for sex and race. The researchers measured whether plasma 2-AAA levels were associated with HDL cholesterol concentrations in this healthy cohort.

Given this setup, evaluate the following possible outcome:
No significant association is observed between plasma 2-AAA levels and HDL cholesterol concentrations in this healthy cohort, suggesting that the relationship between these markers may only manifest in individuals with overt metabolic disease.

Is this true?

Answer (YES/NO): NO